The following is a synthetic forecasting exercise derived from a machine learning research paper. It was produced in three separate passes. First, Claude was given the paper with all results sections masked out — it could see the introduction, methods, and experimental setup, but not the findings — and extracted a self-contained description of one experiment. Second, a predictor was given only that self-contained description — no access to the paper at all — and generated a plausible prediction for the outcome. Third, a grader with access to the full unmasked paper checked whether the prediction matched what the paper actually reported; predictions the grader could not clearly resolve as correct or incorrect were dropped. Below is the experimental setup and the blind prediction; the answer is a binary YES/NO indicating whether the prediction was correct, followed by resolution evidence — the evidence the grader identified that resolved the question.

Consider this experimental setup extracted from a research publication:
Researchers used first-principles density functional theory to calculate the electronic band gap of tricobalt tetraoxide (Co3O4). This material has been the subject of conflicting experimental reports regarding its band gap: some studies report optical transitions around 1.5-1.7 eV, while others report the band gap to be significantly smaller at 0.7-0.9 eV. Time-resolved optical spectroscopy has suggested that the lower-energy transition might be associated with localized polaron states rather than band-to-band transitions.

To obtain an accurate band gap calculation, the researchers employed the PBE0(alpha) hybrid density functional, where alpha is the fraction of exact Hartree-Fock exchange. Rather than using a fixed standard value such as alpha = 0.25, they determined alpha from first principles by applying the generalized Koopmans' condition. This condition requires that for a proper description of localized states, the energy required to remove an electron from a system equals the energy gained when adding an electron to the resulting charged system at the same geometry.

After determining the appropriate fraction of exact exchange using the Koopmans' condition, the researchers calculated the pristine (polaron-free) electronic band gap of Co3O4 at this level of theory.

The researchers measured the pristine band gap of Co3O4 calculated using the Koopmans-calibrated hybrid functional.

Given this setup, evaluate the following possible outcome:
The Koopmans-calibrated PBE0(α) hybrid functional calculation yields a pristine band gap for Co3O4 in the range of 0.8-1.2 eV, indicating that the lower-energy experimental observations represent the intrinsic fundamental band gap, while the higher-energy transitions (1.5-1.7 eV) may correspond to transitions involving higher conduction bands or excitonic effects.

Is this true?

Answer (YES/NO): NO